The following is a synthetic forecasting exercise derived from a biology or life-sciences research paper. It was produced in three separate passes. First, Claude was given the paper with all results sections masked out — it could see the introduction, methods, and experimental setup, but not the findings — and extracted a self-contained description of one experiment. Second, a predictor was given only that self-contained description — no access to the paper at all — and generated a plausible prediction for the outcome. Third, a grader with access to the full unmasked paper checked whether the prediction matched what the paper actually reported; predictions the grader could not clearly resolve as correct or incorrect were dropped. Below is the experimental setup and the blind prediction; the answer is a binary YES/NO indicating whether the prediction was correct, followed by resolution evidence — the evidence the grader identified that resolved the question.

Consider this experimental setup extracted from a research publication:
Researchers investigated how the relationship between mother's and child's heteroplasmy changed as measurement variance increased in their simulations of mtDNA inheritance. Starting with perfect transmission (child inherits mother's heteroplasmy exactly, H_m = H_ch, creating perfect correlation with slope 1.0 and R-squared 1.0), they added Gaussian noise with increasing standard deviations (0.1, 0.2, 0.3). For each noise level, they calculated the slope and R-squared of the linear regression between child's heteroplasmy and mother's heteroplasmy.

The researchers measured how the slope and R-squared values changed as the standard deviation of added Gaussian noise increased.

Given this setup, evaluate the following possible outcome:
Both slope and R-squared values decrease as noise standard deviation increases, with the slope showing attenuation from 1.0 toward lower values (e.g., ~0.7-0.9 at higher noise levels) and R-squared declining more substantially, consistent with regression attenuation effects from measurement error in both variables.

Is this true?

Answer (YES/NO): NO